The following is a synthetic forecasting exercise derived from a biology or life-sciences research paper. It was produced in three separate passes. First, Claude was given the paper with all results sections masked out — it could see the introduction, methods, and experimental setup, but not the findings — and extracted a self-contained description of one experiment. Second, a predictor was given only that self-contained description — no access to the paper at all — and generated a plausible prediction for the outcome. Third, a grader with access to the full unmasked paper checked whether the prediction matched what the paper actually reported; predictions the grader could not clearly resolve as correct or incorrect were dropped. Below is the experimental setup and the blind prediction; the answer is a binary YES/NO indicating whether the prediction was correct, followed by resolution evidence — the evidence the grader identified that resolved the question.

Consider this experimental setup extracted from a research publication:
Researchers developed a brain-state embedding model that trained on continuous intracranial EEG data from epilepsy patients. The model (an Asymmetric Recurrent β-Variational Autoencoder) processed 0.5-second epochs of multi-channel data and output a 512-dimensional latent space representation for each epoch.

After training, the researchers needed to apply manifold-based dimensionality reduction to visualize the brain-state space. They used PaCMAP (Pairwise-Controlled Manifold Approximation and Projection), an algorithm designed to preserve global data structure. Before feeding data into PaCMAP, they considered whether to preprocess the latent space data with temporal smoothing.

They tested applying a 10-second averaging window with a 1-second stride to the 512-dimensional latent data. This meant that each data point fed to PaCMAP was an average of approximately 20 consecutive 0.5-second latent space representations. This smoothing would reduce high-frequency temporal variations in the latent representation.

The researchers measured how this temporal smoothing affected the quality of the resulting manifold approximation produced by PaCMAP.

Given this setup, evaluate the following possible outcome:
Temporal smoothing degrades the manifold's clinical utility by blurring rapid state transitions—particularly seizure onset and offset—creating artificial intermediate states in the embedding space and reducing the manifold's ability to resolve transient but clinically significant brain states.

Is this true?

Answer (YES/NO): NO